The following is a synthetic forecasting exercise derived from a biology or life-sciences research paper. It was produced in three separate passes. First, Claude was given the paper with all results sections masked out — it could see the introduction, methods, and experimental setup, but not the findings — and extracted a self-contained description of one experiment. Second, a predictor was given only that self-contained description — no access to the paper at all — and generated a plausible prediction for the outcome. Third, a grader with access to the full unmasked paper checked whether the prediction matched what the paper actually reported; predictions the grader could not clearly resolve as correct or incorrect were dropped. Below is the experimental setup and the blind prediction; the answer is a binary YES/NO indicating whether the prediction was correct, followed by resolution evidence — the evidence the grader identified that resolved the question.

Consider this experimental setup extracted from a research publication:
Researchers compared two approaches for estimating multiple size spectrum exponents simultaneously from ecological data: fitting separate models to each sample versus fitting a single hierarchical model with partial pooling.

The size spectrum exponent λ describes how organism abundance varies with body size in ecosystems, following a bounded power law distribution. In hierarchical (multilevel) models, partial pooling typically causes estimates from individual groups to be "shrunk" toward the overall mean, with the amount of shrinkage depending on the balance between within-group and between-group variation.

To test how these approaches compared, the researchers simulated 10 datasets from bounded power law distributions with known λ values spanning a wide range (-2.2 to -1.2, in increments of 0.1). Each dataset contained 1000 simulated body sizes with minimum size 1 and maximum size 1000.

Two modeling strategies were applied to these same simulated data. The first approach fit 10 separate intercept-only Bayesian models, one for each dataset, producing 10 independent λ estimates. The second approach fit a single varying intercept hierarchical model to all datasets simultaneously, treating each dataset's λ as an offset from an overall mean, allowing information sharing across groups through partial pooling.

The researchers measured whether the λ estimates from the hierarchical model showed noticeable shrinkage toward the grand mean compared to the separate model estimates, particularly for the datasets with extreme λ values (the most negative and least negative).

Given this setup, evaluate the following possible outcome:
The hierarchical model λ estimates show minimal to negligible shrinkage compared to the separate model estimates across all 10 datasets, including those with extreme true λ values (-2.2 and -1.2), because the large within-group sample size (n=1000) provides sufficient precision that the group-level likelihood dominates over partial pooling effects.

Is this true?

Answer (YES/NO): YES